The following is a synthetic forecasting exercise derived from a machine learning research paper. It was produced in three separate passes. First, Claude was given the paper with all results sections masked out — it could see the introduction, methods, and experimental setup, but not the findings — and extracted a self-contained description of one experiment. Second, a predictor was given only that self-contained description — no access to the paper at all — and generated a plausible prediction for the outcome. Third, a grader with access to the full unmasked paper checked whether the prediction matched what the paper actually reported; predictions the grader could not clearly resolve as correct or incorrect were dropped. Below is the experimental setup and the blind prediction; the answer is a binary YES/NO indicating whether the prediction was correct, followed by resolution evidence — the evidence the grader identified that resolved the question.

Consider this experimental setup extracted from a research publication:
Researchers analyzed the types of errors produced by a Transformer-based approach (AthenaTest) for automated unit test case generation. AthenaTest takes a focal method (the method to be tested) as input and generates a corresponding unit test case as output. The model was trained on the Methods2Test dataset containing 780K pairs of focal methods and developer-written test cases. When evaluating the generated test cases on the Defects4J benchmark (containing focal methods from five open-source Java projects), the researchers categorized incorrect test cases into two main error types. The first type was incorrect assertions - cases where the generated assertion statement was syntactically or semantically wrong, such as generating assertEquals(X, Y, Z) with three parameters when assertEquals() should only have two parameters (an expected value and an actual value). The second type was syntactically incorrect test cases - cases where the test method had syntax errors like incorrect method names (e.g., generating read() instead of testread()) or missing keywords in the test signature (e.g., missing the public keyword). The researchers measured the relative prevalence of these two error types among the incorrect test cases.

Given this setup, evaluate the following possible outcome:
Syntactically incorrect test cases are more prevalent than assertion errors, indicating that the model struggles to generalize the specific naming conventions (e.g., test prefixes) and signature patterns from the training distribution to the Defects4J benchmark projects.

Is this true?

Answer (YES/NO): NO